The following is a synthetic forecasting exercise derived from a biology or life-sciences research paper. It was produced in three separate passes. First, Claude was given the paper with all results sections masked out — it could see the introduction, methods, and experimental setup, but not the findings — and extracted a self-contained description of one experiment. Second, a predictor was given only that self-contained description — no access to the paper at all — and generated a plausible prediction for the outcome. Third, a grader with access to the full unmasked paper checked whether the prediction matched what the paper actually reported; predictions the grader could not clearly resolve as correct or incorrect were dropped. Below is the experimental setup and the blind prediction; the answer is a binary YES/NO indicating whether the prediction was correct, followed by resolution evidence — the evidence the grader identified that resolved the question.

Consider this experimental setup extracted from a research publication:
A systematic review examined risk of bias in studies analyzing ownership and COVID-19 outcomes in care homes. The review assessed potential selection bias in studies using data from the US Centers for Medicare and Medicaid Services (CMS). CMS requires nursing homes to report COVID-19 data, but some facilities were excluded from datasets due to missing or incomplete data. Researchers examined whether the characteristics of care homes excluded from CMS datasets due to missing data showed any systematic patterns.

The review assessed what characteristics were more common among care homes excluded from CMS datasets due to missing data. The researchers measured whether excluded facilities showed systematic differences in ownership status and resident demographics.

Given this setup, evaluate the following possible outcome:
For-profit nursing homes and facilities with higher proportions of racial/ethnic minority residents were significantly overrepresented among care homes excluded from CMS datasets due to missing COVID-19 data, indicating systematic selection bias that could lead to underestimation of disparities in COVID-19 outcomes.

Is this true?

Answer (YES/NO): YES